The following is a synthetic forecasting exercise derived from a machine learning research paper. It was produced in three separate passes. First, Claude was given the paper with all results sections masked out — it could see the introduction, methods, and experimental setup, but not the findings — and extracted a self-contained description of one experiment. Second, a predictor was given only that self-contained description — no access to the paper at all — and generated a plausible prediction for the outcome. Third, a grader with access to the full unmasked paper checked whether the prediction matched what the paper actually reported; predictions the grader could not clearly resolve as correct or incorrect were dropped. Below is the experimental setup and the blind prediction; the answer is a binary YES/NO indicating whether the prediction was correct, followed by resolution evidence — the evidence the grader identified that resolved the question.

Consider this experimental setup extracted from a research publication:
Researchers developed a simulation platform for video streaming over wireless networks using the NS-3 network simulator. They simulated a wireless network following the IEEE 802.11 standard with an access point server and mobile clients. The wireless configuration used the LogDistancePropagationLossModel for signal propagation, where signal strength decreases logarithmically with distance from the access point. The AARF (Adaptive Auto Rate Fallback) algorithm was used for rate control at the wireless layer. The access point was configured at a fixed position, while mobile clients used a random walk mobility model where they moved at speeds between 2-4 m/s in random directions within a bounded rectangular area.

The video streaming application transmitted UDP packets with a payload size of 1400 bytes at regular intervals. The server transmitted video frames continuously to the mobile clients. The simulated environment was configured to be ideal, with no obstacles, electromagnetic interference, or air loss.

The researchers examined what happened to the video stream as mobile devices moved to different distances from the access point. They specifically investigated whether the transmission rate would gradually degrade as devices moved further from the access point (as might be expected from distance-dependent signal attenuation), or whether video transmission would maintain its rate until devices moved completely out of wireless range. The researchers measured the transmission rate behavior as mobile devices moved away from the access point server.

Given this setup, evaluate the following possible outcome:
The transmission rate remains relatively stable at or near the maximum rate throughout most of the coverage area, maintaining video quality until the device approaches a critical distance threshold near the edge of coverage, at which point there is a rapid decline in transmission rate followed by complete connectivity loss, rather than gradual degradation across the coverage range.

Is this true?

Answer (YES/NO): NO